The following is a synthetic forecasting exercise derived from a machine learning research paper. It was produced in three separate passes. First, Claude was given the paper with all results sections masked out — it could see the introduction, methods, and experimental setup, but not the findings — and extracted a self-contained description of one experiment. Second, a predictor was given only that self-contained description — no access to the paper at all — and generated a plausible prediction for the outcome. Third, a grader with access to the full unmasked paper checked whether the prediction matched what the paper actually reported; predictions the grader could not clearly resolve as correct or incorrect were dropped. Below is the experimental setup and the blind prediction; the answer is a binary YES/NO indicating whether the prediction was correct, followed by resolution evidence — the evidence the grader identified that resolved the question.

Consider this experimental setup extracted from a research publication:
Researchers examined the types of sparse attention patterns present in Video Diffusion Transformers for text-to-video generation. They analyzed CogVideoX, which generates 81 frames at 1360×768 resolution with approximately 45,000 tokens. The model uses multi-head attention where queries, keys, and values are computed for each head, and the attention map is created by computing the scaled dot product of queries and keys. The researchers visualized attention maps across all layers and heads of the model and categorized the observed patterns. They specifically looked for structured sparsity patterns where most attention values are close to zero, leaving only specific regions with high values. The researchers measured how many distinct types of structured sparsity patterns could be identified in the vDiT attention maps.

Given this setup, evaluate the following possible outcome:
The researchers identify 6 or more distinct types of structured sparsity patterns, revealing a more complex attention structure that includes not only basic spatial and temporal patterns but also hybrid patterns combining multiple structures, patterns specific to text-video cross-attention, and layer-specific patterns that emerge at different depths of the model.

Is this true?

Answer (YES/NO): NO